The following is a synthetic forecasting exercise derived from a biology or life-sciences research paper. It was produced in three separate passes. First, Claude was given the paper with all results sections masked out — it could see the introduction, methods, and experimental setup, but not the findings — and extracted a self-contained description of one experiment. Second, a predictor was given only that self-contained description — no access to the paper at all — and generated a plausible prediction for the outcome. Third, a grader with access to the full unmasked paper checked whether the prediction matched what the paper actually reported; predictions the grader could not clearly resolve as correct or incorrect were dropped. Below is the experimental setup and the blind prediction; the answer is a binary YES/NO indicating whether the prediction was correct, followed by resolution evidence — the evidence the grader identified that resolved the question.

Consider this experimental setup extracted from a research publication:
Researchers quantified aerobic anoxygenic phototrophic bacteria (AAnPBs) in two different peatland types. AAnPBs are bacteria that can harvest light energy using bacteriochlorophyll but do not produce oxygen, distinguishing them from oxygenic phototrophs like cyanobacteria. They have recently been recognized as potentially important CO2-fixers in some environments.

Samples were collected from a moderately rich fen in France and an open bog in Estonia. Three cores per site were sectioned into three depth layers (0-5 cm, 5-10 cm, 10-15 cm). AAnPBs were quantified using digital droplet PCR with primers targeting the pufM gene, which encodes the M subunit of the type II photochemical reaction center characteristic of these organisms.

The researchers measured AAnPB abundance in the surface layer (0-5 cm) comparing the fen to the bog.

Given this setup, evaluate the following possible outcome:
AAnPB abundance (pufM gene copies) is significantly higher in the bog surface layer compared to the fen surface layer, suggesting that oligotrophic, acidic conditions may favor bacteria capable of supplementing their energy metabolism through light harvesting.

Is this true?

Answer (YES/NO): NO